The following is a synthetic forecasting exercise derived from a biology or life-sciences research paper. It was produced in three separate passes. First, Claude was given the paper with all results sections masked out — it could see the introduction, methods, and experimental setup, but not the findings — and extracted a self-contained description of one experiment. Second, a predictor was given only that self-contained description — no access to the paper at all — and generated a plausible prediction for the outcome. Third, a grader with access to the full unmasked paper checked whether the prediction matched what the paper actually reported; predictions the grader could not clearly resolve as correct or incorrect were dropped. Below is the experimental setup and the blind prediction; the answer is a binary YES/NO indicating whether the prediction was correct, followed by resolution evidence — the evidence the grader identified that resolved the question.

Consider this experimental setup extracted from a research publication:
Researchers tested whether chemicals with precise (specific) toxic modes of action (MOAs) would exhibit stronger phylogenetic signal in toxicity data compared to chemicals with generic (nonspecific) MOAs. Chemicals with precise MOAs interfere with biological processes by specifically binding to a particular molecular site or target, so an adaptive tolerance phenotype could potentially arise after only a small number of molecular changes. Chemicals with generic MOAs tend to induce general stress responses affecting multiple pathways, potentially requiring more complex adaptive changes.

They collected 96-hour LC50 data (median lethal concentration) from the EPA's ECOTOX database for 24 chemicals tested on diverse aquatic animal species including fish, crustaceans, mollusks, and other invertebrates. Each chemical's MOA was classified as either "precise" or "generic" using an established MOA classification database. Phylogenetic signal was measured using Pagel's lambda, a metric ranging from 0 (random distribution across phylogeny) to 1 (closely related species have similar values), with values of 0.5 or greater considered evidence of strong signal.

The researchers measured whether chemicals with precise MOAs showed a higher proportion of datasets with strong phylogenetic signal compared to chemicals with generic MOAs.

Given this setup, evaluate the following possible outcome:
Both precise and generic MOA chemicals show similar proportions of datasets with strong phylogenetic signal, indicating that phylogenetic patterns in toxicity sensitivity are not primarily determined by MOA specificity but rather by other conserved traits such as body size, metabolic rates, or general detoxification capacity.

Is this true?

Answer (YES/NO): YES